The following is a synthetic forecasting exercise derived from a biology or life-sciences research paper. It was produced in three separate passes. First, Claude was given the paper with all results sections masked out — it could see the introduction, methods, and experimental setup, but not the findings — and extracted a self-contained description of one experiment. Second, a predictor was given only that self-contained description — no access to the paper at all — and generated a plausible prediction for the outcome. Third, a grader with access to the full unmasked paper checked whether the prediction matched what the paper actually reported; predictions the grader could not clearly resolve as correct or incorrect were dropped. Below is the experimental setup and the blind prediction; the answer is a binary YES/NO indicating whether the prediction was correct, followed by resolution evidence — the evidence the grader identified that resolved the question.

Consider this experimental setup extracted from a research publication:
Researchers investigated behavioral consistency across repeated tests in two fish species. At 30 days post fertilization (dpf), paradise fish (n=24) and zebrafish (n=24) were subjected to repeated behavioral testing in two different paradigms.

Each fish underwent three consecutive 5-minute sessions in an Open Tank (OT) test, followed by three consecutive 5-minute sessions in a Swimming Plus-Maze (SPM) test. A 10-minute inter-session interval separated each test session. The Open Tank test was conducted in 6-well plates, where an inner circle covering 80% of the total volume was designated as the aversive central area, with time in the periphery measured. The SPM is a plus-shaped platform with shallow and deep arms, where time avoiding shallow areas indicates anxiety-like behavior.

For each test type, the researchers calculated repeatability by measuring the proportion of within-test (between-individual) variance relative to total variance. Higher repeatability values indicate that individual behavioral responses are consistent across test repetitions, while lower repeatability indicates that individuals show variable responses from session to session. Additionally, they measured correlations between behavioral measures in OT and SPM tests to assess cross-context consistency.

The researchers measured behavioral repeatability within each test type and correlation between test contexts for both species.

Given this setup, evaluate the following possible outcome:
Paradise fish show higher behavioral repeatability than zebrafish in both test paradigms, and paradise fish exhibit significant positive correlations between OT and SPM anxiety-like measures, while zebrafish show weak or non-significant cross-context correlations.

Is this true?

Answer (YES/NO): NO